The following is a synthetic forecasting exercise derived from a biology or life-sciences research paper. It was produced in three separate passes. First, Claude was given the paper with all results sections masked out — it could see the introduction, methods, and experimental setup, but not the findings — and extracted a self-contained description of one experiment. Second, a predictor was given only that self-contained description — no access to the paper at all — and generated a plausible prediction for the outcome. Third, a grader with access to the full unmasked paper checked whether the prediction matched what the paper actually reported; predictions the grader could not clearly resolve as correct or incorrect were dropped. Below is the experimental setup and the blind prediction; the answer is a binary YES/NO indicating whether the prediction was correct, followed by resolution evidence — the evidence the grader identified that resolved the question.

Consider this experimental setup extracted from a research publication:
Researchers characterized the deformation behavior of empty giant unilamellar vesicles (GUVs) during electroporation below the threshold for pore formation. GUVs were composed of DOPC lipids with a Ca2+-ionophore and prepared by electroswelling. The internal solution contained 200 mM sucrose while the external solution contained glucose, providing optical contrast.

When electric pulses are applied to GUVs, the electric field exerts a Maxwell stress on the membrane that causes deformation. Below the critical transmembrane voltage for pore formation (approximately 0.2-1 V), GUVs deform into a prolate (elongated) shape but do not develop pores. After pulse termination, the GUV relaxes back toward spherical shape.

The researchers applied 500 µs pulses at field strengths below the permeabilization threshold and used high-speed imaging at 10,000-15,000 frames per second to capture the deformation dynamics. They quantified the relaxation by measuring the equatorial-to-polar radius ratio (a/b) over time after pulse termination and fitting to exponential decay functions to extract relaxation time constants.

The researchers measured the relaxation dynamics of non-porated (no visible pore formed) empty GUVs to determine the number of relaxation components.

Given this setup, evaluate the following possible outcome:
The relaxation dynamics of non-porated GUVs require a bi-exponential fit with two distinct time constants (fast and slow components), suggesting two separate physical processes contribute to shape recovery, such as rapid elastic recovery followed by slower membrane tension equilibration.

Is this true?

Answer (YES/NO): NO